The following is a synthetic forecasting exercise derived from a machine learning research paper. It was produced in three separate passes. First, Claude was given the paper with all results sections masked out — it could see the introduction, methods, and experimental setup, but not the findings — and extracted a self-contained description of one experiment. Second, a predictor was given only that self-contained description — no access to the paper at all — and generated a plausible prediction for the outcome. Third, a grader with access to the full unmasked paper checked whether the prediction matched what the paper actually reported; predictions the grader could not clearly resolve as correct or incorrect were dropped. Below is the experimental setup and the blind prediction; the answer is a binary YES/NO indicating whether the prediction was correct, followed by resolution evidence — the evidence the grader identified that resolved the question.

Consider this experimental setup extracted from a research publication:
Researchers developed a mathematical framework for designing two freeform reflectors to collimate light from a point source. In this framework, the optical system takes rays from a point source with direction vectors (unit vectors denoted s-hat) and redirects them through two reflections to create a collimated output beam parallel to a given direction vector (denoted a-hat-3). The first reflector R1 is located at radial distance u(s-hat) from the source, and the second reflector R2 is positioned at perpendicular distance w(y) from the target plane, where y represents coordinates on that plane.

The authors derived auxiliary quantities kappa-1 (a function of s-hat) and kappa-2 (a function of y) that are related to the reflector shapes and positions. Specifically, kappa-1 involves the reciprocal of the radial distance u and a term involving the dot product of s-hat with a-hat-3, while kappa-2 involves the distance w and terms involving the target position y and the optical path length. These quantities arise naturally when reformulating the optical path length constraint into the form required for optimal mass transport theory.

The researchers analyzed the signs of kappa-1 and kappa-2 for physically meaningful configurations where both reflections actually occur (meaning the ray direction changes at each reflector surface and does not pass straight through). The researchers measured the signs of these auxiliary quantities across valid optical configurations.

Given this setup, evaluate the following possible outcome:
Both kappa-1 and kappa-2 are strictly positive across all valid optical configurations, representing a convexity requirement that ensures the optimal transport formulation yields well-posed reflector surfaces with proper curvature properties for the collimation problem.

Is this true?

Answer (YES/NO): NO